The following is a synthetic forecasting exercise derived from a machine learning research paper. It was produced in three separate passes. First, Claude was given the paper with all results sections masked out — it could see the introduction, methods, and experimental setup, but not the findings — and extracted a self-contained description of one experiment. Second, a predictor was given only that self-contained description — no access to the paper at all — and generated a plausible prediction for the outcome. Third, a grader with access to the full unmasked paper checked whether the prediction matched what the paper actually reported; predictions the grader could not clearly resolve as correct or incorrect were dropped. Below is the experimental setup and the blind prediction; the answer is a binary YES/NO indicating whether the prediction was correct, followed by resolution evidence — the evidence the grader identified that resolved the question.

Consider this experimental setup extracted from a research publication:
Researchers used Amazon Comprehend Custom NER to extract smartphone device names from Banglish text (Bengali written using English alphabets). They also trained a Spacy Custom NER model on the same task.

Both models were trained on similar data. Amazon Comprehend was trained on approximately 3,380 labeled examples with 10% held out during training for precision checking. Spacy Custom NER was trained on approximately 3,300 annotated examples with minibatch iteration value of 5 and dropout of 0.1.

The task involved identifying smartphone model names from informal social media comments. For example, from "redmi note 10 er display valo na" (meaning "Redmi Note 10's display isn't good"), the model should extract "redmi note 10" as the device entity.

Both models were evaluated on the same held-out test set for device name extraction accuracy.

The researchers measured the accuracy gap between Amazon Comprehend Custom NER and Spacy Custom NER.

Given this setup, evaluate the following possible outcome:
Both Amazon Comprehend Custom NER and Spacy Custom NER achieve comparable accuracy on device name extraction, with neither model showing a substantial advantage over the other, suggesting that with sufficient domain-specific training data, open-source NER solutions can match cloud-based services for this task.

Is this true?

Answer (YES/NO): NO